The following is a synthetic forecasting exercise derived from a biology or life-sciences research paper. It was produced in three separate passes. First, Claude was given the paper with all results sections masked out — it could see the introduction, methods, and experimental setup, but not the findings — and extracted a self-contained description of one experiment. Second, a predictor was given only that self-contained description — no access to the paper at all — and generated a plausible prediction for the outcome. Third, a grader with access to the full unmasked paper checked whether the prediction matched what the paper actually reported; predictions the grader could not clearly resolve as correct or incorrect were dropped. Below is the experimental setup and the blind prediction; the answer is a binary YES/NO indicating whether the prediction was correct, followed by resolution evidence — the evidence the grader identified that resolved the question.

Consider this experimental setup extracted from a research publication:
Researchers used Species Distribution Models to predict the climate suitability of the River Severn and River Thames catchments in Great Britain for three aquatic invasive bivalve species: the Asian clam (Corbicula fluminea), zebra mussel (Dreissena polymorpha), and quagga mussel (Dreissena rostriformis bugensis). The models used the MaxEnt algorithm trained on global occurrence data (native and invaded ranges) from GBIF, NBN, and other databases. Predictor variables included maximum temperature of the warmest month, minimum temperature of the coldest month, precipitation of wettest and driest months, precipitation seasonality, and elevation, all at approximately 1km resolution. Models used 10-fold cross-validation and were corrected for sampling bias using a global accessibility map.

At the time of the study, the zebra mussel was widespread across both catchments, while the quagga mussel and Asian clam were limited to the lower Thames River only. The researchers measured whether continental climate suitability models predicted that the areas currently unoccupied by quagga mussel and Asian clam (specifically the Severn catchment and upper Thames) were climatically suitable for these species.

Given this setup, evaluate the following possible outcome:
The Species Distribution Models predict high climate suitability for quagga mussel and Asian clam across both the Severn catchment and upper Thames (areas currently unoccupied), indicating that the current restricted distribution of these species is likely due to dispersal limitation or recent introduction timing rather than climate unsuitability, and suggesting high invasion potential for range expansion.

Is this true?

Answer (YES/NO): NO